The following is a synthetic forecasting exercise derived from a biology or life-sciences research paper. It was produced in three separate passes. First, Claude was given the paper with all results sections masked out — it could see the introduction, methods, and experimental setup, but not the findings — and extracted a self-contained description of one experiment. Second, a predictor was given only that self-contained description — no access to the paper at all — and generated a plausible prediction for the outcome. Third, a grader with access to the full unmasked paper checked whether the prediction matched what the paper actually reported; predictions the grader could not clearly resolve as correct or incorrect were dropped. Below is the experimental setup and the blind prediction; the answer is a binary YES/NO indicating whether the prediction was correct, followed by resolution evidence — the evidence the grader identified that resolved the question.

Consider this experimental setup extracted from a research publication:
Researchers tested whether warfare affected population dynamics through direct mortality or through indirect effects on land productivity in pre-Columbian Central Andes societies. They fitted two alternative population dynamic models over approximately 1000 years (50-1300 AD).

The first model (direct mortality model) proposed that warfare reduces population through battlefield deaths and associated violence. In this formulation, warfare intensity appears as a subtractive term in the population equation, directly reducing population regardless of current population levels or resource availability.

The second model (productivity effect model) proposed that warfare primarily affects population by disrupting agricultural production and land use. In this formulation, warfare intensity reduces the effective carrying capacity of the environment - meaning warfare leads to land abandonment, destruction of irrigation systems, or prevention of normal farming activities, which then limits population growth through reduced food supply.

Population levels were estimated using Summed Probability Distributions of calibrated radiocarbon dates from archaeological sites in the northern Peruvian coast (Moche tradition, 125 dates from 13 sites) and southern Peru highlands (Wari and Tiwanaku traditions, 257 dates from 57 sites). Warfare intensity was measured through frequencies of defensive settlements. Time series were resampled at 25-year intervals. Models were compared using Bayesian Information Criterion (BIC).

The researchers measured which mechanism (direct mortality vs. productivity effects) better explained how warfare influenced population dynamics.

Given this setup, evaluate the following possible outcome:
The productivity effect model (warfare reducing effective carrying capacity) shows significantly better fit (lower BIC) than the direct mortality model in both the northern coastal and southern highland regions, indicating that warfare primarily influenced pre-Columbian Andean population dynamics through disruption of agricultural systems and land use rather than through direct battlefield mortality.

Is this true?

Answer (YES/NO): NO